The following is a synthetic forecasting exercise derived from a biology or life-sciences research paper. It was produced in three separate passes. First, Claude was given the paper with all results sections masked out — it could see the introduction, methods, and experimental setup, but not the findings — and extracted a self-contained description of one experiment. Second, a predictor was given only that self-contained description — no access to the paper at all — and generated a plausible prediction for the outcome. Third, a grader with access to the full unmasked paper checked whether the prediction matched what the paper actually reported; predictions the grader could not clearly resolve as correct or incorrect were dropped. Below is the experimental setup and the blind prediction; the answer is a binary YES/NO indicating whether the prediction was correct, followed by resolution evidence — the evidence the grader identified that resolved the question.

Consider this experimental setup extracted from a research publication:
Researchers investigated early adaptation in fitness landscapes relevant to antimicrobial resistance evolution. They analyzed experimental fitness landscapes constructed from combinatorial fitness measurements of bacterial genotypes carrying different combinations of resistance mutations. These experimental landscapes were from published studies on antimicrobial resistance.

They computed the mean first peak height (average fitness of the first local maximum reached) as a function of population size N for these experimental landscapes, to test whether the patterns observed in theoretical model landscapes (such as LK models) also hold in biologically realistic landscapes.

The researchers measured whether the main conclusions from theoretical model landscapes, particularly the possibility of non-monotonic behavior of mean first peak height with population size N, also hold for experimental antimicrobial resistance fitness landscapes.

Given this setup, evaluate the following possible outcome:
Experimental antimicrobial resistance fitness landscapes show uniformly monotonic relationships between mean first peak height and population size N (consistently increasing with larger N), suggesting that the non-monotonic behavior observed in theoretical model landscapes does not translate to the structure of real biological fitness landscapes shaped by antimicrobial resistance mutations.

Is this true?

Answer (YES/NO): NO